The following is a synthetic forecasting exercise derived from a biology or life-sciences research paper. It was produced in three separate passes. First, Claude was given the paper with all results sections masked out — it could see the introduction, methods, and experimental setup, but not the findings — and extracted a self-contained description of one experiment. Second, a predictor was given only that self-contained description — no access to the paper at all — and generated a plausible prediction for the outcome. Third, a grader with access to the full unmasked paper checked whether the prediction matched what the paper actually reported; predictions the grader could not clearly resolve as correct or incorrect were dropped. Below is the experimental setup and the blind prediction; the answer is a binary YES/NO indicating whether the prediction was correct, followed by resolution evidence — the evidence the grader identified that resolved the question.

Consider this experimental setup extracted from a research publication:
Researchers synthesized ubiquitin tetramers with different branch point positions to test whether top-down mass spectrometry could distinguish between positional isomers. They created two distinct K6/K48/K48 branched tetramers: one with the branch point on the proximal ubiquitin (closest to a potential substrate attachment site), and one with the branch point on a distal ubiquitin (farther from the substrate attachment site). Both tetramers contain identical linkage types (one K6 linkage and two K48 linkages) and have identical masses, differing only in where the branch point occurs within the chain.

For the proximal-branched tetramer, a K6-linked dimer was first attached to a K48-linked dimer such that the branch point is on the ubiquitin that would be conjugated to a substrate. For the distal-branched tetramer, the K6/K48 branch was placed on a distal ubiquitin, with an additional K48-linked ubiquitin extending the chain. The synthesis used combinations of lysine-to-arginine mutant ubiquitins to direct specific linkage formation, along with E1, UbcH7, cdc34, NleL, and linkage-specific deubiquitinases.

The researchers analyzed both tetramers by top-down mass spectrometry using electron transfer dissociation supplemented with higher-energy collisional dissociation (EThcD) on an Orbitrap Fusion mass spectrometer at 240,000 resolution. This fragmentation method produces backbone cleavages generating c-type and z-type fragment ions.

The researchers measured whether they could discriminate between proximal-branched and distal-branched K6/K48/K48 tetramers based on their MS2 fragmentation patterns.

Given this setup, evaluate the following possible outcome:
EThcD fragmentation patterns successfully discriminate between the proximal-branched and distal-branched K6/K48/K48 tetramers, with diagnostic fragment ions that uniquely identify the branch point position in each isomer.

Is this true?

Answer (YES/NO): YES